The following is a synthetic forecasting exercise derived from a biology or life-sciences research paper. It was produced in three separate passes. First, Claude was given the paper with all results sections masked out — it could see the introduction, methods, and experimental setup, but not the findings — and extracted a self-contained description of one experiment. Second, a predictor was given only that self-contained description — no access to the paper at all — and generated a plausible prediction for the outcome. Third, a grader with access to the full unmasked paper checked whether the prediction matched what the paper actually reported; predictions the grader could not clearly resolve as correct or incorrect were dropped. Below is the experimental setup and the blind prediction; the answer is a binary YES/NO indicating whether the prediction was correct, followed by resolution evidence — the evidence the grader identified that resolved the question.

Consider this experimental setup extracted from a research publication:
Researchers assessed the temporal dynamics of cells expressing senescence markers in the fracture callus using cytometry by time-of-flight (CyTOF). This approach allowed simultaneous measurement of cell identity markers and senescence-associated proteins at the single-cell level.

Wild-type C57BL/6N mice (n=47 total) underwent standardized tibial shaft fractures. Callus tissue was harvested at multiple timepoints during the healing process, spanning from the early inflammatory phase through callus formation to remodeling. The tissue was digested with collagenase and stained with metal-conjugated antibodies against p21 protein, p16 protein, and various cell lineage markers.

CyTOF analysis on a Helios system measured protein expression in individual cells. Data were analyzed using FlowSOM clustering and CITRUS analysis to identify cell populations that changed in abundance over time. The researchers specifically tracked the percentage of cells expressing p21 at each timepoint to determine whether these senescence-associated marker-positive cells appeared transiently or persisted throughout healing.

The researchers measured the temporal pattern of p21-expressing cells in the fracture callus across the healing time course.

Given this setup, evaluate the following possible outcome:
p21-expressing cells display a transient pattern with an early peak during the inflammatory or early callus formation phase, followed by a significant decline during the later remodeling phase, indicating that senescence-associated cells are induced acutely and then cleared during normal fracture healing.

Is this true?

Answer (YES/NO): YES